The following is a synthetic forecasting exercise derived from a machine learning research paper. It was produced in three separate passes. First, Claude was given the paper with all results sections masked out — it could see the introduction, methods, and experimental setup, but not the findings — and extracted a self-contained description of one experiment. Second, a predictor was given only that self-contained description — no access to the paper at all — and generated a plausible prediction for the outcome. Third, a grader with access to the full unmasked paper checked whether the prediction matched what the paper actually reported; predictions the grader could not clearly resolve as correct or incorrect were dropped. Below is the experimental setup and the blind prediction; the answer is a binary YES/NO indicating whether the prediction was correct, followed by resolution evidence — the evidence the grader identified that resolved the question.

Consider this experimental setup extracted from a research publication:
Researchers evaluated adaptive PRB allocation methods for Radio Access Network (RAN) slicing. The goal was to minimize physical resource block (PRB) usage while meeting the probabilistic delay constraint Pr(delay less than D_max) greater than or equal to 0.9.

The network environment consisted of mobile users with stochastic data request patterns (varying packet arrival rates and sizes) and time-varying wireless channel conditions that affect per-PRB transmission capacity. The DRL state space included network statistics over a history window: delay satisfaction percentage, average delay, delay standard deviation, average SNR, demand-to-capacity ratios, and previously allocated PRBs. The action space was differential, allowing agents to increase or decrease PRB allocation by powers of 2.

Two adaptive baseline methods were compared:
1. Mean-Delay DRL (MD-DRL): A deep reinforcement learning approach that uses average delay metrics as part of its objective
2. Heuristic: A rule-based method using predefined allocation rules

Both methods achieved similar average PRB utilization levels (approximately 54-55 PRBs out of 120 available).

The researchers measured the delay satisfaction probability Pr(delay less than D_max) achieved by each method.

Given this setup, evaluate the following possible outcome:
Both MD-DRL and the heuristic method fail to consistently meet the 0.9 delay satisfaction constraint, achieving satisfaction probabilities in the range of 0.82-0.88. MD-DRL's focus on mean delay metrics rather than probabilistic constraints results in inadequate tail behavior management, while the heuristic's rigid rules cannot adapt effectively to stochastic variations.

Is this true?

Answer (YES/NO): NO